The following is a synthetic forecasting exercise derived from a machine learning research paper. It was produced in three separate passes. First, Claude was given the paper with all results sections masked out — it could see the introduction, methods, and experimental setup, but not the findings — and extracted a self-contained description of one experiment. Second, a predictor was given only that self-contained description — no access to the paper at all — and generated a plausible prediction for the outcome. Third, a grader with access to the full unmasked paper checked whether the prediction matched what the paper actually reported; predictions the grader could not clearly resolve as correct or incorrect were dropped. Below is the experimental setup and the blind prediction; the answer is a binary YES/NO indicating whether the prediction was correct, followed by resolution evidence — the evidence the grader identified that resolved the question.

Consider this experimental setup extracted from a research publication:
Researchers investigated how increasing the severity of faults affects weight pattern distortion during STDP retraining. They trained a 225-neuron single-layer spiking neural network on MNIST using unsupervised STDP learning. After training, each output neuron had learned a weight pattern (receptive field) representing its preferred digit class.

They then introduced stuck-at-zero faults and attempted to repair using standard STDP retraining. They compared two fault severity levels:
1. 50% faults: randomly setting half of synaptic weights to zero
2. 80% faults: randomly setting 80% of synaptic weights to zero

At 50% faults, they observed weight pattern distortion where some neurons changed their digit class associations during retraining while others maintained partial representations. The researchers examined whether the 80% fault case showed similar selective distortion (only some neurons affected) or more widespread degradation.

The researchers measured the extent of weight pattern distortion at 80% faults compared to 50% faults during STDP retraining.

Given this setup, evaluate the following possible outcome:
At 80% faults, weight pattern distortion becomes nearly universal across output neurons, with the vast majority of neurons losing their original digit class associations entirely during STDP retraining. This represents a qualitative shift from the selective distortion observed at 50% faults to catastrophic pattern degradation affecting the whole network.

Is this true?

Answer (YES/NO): YES